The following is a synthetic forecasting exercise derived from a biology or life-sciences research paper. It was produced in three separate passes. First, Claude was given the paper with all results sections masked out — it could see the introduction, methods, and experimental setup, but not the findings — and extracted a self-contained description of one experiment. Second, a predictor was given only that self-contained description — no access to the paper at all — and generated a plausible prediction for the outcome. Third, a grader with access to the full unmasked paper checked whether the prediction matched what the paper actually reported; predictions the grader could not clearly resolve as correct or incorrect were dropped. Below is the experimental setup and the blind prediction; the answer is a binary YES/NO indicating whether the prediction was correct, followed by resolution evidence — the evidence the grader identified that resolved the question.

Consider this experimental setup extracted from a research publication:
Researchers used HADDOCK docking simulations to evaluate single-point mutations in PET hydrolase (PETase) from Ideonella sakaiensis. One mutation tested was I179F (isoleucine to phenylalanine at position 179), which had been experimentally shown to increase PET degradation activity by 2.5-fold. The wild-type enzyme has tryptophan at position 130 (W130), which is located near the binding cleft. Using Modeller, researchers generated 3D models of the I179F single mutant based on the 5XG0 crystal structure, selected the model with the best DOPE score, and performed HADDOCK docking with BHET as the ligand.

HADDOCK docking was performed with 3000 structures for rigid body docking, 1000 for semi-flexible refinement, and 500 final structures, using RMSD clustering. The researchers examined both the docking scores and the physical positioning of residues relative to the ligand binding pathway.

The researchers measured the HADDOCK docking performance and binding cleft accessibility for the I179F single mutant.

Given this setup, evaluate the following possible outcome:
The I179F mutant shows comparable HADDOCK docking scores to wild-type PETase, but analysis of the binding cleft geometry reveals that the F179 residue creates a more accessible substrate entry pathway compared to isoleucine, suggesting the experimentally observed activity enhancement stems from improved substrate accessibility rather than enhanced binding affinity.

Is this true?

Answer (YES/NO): NO